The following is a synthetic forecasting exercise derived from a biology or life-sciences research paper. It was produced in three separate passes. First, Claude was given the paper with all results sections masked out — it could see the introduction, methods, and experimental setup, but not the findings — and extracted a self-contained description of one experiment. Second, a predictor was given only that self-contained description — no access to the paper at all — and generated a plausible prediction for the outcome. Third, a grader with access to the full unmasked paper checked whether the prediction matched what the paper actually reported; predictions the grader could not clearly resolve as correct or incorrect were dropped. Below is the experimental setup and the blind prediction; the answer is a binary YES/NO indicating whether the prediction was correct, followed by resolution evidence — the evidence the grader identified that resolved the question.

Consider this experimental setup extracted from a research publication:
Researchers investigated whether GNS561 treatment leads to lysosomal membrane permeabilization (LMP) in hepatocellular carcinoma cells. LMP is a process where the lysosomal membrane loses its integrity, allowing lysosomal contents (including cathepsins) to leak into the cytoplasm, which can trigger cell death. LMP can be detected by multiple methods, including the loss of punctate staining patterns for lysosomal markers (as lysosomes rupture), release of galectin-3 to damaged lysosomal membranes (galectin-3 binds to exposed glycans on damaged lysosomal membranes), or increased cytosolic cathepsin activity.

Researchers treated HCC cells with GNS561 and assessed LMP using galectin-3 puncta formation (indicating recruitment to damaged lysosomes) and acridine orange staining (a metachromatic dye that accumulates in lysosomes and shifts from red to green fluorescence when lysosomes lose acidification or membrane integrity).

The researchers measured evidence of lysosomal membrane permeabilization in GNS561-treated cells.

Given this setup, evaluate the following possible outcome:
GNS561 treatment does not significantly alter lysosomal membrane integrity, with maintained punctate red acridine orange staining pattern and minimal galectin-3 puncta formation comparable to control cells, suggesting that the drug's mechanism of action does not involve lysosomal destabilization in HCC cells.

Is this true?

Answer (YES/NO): NO